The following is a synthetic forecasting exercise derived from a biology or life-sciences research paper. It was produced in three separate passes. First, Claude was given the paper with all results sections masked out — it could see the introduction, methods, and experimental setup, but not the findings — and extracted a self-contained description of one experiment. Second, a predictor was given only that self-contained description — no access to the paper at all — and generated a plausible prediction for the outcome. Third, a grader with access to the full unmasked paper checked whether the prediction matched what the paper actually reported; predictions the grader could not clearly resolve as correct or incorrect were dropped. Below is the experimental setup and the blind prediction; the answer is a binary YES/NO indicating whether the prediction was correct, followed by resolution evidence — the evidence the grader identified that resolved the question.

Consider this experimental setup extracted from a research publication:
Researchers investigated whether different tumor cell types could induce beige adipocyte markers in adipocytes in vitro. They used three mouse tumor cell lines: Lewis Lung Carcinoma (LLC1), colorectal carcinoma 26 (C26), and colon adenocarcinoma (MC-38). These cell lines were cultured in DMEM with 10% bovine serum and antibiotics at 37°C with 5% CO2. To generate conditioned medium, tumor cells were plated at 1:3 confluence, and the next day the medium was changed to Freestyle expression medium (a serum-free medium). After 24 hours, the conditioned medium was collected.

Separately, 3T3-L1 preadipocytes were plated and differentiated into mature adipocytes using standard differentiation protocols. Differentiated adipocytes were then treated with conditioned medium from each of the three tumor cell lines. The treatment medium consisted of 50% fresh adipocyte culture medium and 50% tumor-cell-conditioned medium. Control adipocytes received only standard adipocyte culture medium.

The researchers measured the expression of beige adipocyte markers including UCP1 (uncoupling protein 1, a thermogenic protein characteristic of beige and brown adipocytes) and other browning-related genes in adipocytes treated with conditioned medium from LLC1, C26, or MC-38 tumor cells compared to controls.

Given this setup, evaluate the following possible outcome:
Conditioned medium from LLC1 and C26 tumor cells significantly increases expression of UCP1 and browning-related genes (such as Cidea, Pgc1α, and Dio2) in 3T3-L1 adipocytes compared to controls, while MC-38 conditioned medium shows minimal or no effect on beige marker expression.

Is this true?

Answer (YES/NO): NO